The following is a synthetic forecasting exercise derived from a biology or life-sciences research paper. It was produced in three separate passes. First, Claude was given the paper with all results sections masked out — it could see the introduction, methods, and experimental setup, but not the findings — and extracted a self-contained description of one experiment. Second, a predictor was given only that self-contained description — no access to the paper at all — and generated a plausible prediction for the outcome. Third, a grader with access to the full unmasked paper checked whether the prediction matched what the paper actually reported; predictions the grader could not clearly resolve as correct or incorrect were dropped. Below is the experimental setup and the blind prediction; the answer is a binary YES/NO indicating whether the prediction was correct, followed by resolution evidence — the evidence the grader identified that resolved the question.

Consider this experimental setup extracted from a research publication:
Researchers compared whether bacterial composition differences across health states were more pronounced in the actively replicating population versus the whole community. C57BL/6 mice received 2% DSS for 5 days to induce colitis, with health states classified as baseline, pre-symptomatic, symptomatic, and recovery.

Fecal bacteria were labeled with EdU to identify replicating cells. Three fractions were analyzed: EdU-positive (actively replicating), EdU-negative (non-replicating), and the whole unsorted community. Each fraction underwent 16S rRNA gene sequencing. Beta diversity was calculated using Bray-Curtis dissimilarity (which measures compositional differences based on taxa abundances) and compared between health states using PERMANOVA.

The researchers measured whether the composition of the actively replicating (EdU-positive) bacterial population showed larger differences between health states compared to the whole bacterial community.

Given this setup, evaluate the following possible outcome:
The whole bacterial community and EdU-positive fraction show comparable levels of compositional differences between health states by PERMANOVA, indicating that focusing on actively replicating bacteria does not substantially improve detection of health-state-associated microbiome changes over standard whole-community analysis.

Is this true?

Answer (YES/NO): NO